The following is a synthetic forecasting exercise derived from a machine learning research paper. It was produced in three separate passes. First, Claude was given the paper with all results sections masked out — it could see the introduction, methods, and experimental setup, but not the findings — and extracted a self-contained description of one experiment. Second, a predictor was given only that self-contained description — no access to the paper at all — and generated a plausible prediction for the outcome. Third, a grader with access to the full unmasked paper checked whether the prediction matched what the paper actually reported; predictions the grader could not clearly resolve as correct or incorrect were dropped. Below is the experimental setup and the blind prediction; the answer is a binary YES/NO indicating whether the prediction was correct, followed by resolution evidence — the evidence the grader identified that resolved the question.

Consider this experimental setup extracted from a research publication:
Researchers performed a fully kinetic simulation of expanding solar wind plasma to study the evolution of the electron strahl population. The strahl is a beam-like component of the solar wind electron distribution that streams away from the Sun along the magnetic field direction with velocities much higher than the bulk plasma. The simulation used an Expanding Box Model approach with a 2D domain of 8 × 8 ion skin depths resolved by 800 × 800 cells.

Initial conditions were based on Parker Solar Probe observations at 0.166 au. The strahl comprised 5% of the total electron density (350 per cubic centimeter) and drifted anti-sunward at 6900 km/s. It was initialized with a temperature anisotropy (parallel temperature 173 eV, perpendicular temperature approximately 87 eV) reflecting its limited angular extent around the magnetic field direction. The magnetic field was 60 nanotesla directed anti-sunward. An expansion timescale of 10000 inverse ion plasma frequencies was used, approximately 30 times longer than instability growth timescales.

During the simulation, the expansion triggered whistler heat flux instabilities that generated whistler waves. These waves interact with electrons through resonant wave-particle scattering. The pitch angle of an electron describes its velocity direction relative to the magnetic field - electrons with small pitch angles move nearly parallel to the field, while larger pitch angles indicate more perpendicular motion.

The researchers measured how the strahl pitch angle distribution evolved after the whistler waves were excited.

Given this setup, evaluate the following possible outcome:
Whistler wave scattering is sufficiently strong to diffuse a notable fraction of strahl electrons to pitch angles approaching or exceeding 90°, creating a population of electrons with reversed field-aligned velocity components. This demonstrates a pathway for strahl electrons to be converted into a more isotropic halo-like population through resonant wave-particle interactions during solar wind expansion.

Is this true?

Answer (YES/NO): YES